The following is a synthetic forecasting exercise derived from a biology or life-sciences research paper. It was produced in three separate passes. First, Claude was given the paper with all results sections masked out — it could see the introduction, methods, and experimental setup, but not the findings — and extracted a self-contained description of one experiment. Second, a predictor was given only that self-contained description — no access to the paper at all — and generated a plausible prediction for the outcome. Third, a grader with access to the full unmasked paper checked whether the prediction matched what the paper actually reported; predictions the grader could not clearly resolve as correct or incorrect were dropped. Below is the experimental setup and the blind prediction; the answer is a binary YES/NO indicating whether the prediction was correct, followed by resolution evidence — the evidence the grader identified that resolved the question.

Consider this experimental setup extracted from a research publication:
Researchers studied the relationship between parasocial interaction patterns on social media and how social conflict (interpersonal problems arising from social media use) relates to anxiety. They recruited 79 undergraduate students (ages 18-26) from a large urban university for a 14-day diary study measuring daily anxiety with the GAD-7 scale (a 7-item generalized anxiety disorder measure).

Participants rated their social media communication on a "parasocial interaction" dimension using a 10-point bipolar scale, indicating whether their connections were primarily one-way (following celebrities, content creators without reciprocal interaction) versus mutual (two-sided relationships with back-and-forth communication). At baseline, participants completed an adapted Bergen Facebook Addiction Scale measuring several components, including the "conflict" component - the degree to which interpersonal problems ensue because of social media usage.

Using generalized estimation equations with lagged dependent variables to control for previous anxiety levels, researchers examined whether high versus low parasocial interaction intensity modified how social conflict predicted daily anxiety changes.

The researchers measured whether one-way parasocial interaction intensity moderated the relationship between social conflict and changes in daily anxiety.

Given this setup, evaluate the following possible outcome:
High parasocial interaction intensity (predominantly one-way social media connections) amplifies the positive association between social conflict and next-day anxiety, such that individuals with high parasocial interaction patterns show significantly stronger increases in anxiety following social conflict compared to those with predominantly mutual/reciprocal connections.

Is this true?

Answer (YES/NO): YES